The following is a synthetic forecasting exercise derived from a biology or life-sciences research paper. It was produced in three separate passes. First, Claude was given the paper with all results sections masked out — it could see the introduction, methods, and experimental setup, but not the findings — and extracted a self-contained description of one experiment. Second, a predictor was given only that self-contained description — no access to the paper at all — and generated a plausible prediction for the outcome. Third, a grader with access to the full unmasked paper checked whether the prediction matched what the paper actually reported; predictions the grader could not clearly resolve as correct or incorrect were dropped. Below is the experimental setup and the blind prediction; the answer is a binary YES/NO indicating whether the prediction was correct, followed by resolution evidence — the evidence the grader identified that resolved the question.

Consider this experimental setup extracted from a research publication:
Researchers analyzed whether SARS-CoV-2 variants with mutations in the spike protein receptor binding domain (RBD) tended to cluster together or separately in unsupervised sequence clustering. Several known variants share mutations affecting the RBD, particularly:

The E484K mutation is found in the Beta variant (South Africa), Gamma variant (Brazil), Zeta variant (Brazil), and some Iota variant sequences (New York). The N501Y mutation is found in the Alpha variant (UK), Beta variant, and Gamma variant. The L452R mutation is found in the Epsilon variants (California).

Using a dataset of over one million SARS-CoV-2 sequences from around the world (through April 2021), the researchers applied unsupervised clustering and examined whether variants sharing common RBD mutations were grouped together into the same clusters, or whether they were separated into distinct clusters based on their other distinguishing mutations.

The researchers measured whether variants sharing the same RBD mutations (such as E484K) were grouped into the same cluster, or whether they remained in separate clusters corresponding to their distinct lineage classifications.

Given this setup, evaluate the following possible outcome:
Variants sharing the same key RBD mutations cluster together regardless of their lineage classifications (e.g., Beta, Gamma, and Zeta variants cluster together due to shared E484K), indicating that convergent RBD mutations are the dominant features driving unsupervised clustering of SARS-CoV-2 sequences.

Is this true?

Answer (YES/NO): NO